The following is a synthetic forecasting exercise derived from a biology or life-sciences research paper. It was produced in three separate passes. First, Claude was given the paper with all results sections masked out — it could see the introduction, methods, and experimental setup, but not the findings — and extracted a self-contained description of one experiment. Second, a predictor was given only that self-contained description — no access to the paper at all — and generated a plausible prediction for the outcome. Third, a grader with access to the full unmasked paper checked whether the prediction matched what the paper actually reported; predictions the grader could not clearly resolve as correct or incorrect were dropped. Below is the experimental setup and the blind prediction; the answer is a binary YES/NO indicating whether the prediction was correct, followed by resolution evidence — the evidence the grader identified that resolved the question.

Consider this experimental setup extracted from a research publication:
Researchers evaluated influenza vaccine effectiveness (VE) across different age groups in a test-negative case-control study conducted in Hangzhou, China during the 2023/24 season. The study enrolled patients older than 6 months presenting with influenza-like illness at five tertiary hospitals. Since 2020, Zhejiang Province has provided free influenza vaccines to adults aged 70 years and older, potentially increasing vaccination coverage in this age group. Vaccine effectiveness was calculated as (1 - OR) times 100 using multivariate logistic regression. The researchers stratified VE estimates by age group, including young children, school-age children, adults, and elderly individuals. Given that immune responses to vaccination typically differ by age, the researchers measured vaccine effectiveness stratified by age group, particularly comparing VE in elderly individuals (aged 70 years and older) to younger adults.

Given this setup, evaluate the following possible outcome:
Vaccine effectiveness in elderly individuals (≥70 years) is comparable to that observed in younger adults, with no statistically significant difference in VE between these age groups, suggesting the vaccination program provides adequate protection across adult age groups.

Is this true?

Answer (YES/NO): NO